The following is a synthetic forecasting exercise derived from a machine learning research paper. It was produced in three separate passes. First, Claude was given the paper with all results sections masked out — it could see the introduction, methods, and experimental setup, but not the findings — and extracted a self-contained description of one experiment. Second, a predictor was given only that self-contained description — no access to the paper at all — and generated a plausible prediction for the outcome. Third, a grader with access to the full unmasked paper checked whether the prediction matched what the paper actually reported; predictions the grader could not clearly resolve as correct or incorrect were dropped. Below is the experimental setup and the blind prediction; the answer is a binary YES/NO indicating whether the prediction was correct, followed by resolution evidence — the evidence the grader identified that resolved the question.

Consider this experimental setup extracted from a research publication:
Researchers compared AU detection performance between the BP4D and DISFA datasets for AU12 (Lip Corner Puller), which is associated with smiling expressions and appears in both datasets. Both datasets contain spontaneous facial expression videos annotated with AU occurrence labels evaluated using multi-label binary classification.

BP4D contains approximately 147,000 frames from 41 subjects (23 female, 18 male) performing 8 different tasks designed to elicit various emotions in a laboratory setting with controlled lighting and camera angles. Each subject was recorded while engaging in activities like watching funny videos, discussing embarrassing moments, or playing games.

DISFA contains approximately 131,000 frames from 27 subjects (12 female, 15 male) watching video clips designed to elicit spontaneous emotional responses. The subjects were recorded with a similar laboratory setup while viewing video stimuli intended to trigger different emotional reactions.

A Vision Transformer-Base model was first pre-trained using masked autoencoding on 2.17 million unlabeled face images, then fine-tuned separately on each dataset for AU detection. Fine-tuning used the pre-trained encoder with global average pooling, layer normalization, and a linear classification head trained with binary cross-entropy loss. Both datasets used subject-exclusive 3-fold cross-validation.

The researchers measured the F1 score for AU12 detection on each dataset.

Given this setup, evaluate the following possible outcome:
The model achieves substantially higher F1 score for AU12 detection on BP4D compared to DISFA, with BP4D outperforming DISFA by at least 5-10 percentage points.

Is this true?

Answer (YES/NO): YES